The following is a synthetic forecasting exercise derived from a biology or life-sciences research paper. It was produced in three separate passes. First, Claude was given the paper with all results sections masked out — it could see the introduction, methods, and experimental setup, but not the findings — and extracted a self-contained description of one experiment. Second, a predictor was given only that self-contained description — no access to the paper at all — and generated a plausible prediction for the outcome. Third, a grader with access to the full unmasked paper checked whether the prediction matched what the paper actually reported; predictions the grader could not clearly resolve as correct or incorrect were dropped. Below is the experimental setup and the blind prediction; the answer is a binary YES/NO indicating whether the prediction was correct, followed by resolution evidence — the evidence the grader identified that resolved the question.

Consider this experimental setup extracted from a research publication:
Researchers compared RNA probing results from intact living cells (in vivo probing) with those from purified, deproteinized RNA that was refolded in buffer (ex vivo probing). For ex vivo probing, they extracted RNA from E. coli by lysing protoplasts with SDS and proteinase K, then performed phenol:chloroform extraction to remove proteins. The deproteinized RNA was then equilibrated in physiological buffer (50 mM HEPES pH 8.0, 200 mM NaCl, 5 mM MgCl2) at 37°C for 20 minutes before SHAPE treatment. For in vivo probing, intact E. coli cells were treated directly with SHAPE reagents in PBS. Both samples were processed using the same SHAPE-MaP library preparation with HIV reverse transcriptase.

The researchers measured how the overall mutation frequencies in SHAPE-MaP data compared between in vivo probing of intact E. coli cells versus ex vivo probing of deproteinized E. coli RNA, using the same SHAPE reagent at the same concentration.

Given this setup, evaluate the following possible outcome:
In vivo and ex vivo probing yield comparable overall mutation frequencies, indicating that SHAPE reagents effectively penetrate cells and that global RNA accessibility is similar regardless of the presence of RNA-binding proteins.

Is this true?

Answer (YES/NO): NO